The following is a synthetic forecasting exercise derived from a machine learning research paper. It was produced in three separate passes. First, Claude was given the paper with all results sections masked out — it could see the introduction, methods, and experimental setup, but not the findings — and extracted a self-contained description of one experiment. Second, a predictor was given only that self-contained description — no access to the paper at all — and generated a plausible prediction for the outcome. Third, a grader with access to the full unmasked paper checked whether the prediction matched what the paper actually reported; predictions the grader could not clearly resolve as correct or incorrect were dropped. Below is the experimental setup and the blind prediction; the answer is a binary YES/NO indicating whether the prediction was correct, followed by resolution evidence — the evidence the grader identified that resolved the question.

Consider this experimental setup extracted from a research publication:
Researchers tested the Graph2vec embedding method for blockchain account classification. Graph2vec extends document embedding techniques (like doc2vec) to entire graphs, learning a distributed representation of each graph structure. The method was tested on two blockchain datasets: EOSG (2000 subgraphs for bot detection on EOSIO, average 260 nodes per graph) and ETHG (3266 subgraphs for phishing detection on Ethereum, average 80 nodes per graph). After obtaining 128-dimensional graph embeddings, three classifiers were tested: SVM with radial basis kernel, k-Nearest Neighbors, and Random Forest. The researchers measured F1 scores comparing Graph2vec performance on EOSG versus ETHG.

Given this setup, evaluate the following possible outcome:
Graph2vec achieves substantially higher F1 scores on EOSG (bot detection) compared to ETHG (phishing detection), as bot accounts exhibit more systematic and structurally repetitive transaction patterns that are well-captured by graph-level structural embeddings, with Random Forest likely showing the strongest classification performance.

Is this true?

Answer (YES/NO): NO